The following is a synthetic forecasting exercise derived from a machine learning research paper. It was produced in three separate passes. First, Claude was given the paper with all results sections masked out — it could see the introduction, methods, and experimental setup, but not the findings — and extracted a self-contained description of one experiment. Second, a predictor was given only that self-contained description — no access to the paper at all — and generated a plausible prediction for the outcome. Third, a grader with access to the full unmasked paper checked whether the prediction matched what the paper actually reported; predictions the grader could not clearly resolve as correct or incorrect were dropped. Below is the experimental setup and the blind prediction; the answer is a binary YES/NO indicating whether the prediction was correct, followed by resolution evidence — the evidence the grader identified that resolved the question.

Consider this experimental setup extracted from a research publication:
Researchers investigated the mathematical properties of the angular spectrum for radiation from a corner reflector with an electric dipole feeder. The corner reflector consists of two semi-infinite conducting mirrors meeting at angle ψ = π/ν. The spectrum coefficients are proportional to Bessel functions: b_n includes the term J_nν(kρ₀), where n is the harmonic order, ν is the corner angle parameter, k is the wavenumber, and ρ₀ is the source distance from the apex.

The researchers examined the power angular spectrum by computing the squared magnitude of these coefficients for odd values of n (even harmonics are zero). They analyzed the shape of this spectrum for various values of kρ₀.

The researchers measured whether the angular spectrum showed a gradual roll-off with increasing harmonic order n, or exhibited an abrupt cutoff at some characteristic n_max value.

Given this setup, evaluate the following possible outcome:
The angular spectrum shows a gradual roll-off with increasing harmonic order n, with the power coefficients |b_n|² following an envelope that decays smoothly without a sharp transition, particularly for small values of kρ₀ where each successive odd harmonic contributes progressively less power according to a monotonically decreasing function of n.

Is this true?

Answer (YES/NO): NO